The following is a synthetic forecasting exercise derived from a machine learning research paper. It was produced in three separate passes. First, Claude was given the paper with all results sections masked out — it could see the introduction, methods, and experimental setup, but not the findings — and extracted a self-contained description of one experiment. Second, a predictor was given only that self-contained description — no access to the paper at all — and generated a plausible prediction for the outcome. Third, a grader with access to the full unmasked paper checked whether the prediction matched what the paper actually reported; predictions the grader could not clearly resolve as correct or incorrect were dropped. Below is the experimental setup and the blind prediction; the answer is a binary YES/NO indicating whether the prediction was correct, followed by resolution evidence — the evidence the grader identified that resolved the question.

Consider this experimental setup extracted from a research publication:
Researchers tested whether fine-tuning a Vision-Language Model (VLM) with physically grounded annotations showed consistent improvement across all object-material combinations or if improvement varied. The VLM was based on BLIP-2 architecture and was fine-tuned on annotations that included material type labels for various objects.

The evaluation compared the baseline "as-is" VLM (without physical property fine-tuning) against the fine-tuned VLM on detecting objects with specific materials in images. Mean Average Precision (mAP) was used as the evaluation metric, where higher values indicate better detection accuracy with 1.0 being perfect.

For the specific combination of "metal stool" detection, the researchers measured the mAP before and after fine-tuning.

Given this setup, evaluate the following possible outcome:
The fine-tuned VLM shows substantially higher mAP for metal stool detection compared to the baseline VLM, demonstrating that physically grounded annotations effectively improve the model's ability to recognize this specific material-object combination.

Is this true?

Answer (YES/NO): NO